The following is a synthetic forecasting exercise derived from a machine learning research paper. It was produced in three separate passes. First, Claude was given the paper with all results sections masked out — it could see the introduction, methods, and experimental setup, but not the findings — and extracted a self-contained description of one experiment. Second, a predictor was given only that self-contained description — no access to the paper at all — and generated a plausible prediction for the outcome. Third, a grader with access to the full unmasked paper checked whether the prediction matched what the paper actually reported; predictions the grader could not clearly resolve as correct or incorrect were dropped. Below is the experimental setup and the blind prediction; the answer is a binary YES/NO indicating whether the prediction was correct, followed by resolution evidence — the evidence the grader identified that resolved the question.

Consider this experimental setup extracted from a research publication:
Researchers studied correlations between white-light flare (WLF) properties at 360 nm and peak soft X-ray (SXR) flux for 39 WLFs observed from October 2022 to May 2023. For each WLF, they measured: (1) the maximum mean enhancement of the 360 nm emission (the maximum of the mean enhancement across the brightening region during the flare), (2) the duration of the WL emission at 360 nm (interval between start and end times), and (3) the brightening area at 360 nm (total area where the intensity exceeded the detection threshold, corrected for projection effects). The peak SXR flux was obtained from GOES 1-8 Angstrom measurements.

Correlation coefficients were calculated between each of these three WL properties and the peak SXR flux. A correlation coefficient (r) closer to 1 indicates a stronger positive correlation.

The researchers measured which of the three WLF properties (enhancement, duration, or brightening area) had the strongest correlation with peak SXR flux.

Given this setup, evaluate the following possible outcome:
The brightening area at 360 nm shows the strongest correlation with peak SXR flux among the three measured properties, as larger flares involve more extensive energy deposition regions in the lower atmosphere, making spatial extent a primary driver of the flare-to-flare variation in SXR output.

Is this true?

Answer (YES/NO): YES